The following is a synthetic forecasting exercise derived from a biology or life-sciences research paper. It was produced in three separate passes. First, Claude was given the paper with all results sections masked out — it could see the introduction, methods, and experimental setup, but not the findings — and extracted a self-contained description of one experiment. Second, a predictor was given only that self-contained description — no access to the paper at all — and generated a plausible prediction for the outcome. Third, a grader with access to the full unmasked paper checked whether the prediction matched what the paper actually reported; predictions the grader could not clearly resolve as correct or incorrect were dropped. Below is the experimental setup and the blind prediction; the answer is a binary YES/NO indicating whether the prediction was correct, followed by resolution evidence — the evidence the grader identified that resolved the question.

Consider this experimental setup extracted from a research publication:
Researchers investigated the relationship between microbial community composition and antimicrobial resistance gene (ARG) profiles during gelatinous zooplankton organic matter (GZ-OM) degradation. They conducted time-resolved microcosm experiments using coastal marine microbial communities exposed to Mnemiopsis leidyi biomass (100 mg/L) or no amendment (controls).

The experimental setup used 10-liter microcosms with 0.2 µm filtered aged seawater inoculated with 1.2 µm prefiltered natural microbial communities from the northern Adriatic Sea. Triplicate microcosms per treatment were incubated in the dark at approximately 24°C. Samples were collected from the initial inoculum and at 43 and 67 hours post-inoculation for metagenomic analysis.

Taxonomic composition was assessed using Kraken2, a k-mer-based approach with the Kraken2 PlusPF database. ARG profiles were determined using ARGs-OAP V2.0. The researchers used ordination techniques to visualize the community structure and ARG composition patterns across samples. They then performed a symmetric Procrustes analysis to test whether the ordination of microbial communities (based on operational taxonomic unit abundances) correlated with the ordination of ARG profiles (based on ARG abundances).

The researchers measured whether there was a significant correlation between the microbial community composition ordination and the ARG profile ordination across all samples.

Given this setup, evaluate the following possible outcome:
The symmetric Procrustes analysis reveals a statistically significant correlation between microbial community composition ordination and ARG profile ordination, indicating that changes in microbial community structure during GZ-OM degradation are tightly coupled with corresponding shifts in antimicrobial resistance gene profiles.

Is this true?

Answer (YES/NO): YES